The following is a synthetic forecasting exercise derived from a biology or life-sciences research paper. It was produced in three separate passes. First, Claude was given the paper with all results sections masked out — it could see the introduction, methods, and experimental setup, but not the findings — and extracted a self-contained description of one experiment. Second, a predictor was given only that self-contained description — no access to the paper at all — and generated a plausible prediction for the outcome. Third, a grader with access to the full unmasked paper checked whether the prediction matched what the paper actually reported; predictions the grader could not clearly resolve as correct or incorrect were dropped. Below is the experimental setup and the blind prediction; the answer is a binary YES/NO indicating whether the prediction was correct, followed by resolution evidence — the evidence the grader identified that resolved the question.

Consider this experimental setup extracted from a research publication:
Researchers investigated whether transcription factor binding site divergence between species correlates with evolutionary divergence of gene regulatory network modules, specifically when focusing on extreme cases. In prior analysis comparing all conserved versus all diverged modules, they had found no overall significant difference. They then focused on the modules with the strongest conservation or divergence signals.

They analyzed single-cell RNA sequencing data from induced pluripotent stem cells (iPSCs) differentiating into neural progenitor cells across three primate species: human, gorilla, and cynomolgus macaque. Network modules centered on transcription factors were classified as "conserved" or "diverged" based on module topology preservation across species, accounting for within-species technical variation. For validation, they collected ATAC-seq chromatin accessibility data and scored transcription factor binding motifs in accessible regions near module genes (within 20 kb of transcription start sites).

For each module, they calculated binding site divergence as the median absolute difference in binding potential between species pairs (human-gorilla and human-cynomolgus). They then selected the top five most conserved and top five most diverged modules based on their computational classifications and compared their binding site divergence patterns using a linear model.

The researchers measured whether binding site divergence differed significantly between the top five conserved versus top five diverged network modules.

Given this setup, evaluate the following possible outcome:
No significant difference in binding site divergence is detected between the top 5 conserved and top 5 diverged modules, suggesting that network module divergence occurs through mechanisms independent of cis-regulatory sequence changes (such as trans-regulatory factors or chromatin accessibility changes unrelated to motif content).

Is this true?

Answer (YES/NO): NO